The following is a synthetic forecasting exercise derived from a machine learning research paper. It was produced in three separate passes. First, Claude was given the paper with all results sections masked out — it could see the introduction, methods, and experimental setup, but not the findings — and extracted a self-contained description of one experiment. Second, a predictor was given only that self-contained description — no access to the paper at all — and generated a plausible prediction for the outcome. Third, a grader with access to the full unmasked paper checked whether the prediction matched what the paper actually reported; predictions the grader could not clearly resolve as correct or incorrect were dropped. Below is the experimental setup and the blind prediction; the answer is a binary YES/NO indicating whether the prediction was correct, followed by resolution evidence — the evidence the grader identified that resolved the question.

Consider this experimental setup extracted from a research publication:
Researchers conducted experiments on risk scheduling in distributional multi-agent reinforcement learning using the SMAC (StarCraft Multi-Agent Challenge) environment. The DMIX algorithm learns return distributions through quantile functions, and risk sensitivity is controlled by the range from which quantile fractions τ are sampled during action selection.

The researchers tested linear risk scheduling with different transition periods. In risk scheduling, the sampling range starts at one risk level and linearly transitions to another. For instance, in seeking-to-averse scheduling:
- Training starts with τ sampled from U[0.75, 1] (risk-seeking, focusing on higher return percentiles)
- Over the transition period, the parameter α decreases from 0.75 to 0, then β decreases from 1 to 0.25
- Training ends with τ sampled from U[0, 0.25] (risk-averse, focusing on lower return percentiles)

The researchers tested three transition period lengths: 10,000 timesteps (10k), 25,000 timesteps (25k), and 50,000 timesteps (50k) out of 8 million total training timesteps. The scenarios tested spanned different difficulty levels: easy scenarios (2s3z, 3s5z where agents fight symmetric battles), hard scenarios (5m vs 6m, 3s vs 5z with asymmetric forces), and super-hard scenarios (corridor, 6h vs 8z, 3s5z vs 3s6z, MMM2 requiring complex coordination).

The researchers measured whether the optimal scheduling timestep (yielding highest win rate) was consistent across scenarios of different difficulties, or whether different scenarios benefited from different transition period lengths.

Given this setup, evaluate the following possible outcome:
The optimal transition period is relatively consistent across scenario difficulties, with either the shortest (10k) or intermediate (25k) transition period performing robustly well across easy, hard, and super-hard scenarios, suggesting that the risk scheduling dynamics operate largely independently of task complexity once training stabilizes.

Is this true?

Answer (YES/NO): NO